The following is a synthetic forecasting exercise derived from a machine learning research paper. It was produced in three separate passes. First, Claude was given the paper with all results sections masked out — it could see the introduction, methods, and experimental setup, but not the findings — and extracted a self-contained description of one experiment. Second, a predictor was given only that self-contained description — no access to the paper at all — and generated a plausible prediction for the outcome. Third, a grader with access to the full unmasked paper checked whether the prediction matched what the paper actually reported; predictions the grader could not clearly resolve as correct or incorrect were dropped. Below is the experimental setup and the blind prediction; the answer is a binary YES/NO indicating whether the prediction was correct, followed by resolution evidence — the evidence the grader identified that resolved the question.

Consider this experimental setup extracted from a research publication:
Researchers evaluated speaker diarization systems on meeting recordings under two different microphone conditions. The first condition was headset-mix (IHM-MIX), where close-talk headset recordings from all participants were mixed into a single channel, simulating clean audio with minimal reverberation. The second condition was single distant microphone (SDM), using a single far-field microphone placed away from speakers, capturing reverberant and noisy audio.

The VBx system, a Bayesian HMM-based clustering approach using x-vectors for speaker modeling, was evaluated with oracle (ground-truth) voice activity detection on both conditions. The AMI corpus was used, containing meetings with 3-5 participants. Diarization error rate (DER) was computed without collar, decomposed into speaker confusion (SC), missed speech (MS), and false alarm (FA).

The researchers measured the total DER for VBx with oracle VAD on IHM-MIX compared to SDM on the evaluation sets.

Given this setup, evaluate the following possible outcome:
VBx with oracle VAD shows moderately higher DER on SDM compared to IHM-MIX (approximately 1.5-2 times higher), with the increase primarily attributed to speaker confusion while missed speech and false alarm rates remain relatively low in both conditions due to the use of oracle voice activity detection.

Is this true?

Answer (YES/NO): NO